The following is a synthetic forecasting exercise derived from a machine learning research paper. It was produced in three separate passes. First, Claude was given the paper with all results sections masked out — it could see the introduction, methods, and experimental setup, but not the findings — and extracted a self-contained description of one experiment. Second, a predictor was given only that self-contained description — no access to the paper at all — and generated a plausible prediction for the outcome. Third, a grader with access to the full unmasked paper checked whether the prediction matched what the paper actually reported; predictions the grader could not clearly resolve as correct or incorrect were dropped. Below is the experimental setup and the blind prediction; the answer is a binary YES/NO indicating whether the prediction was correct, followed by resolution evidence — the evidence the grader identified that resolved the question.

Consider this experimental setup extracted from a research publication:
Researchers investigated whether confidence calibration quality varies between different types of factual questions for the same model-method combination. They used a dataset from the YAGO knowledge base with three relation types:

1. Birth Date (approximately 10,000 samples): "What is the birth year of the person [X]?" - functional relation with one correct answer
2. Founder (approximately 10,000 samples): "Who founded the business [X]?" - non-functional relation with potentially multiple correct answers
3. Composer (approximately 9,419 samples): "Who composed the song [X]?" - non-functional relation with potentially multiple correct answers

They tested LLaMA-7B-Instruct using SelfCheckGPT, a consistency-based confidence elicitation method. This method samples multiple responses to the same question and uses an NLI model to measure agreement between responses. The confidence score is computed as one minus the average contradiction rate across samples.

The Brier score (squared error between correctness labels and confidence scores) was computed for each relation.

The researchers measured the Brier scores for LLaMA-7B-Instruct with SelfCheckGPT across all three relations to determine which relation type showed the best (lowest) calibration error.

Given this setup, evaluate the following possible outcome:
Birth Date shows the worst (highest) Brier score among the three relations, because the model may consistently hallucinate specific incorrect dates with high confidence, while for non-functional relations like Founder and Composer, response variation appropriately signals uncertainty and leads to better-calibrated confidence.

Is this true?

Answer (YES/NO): NO